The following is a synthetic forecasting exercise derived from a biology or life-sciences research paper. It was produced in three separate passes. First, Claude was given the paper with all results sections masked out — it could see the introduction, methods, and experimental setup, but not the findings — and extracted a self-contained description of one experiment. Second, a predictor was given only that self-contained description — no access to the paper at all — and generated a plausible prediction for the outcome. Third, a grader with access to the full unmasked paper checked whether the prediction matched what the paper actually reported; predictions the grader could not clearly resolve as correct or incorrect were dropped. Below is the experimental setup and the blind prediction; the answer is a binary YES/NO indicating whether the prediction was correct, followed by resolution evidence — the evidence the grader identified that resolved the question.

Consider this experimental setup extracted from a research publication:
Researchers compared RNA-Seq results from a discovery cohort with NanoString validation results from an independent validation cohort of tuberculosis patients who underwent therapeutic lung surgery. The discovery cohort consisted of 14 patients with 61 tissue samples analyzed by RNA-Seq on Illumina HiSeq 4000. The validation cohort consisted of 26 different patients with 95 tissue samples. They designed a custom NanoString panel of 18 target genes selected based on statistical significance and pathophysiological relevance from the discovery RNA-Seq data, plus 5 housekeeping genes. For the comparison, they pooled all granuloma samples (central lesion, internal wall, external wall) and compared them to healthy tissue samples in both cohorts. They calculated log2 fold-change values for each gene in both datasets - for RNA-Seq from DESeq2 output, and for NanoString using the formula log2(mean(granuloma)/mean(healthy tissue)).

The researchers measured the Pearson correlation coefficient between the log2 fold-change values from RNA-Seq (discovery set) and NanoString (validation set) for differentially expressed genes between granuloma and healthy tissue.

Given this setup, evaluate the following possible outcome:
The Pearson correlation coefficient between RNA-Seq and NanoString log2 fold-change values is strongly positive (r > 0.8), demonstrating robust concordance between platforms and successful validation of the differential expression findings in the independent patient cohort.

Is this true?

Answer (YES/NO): YES